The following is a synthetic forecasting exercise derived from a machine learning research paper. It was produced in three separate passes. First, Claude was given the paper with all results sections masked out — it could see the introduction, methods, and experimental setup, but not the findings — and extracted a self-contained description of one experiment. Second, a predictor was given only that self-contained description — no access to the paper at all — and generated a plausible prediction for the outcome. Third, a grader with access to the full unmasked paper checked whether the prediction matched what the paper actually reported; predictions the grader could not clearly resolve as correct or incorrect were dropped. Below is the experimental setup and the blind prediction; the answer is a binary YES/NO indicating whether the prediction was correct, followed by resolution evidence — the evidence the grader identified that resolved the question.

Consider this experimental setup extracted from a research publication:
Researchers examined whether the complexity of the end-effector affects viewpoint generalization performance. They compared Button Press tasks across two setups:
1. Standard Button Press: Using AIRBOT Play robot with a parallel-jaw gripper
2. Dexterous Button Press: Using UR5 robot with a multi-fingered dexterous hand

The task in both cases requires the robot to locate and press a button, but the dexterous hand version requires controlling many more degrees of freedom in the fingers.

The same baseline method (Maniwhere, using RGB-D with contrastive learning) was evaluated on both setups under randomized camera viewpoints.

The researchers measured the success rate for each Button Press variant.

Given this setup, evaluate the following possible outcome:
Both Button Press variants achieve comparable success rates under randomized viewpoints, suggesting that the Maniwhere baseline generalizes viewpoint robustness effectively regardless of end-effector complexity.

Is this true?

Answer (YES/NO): YES